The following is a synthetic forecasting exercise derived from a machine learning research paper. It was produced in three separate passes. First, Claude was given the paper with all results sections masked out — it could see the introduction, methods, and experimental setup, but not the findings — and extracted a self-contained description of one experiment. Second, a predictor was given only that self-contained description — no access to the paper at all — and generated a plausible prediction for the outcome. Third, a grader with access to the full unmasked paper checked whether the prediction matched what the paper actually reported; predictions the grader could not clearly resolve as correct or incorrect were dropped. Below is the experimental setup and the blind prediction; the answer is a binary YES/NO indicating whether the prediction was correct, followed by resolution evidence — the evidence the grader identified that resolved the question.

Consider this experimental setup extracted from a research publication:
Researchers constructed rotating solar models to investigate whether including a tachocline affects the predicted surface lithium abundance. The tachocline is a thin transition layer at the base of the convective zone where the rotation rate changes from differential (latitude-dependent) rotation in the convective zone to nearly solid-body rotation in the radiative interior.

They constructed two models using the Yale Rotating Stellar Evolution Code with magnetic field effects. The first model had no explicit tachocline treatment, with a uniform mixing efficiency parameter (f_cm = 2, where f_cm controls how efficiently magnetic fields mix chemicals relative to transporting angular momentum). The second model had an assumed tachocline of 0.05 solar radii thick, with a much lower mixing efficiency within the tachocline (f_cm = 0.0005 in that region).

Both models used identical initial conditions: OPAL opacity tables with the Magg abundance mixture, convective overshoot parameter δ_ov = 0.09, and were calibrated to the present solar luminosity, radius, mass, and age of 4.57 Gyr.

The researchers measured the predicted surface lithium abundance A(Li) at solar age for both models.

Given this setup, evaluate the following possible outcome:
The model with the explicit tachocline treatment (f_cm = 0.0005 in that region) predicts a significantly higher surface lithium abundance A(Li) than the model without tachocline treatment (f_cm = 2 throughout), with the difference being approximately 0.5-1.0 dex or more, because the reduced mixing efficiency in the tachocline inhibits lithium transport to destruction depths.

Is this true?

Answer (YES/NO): NO